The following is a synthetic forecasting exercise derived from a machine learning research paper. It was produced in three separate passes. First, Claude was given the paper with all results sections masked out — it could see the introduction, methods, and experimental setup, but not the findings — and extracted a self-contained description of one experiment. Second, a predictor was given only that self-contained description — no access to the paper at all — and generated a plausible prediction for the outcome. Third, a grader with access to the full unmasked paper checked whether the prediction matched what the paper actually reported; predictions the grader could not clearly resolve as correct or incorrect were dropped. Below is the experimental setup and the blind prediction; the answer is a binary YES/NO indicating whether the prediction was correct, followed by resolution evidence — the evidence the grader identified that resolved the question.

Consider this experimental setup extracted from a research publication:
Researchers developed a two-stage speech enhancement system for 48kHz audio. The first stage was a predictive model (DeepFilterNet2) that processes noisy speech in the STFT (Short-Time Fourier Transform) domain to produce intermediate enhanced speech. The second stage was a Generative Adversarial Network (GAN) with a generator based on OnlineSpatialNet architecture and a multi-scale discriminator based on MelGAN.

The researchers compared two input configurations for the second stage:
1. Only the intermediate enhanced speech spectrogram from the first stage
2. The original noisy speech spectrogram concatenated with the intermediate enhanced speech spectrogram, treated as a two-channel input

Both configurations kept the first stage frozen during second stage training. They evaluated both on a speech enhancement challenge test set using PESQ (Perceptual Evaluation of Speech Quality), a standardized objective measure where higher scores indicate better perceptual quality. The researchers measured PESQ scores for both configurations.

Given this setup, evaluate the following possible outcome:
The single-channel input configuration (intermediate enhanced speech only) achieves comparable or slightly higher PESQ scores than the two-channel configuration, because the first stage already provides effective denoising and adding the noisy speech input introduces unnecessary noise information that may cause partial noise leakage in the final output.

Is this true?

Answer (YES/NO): YES